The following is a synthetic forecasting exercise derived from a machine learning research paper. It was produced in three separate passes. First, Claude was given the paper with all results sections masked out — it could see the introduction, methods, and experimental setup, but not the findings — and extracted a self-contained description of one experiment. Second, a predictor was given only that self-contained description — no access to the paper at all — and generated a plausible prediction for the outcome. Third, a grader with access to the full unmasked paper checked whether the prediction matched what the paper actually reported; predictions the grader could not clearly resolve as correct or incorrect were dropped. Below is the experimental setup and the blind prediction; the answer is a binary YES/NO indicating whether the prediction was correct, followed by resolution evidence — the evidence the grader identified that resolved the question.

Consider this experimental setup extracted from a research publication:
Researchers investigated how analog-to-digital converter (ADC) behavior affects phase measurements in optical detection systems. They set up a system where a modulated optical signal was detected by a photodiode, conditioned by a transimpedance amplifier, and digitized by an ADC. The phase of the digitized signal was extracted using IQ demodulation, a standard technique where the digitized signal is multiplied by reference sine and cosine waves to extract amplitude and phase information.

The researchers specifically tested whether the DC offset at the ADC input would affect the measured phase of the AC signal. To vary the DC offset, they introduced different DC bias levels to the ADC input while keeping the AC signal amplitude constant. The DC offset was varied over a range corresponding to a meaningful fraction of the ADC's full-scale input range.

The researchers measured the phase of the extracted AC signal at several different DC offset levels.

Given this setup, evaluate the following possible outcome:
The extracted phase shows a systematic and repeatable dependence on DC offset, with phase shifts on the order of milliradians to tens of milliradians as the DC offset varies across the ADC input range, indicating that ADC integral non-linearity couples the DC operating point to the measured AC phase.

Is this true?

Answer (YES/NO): YES